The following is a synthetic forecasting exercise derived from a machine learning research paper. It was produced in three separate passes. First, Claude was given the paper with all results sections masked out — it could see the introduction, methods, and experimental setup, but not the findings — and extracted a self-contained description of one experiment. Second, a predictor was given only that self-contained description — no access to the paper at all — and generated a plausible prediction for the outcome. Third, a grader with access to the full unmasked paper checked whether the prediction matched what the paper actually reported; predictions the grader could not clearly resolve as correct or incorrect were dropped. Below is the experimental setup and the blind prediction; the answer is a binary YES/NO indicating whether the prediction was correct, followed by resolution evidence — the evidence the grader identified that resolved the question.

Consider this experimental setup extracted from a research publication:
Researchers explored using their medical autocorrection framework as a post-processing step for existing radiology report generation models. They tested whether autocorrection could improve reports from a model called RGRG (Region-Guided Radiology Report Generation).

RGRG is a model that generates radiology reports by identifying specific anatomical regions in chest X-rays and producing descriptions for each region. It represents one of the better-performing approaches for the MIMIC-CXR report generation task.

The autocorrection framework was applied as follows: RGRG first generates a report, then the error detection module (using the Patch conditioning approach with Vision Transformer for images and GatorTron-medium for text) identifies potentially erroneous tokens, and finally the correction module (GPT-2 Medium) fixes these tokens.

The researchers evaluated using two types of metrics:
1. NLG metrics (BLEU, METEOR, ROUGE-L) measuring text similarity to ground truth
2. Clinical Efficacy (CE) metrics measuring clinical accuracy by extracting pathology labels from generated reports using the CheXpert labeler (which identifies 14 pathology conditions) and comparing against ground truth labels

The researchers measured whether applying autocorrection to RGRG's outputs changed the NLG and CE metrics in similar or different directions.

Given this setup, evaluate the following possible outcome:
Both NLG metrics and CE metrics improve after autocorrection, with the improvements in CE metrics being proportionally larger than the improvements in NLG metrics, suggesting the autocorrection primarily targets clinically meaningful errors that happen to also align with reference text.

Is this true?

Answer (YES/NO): NO